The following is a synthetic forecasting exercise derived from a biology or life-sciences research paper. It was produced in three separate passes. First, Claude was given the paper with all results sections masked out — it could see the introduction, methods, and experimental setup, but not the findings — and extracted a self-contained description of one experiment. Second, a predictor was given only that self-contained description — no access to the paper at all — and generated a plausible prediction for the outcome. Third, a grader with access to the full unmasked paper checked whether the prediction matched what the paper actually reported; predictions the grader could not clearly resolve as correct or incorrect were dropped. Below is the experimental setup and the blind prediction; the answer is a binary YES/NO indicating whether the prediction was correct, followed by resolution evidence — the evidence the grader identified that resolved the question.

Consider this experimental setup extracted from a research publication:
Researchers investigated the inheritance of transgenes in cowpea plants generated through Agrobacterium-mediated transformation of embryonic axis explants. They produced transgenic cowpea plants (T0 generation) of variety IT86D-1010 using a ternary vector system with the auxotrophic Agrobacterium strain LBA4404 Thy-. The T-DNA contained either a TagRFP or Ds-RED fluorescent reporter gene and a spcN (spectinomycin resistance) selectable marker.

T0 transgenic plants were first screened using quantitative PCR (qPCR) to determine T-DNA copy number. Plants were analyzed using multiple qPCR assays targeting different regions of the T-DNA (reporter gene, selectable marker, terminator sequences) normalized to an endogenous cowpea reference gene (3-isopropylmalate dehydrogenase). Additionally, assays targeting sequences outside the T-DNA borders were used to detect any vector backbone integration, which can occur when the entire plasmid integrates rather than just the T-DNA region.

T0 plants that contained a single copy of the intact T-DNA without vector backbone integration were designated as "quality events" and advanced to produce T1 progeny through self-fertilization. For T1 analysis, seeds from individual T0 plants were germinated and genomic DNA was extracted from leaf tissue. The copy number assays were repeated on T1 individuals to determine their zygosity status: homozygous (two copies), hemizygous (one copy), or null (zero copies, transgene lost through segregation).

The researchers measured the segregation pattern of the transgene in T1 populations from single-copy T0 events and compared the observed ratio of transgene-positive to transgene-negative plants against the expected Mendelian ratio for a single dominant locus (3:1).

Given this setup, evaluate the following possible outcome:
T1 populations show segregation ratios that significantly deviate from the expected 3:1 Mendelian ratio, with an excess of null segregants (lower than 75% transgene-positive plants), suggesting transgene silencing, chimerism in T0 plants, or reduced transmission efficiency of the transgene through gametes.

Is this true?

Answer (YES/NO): NO